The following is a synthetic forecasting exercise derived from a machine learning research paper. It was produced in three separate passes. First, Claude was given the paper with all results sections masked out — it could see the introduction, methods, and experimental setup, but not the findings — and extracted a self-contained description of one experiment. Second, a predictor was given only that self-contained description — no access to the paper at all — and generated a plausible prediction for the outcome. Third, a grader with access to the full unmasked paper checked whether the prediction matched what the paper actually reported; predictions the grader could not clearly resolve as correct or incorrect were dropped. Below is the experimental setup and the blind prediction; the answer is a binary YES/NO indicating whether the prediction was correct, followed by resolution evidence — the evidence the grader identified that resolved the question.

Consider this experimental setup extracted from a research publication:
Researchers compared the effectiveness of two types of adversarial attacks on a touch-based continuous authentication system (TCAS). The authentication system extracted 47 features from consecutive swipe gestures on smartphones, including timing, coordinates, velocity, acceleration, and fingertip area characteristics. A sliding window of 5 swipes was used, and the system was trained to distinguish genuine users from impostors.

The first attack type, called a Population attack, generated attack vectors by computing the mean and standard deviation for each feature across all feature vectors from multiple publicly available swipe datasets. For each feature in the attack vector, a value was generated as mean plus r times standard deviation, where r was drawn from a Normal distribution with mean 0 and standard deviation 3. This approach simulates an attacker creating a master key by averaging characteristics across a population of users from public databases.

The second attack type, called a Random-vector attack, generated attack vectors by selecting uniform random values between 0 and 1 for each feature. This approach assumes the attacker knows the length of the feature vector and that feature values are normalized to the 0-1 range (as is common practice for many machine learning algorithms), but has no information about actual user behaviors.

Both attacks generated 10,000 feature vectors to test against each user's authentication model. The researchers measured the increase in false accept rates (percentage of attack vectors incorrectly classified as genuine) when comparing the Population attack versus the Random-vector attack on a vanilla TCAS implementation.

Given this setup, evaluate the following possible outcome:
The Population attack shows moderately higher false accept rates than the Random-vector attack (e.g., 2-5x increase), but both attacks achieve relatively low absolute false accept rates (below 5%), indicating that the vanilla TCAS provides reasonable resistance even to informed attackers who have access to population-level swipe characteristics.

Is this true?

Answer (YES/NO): NO